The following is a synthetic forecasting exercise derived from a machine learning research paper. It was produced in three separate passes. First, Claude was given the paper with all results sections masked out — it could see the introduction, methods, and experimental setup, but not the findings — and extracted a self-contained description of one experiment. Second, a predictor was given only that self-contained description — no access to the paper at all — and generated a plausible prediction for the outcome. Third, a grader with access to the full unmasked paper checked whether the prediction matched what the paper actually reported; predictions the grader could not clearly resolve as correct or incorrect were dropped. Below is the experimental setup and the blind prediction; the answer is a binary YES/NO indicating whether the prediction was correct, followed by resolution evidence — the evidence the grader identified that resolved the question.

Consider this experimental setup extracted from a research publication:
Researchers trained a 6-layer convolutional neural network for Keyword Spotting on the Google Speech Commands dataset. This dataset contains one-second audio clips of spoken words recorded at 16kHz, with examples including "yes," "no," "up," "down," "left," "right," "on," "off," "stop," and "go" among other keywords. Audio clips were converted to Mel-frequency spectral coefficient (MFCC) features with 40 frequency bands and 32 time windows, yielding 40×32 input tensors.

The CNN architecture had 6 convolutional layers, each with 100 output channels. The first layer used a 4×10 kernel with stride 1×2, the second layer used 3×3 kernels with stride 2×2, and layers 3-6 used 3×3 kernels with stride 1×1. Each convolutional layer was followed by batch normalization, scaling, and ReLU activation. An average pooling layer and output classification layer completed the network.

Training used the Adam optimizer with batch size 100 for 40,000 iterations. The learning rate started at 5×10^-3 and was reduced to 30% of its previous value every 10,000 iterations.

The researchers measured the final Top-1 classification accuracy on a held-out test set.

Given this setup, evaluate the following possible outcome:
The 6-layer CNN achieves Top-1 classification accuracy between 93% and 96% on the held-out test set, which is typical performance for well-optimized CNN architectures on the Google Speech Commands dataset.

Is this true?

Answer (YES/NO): YES